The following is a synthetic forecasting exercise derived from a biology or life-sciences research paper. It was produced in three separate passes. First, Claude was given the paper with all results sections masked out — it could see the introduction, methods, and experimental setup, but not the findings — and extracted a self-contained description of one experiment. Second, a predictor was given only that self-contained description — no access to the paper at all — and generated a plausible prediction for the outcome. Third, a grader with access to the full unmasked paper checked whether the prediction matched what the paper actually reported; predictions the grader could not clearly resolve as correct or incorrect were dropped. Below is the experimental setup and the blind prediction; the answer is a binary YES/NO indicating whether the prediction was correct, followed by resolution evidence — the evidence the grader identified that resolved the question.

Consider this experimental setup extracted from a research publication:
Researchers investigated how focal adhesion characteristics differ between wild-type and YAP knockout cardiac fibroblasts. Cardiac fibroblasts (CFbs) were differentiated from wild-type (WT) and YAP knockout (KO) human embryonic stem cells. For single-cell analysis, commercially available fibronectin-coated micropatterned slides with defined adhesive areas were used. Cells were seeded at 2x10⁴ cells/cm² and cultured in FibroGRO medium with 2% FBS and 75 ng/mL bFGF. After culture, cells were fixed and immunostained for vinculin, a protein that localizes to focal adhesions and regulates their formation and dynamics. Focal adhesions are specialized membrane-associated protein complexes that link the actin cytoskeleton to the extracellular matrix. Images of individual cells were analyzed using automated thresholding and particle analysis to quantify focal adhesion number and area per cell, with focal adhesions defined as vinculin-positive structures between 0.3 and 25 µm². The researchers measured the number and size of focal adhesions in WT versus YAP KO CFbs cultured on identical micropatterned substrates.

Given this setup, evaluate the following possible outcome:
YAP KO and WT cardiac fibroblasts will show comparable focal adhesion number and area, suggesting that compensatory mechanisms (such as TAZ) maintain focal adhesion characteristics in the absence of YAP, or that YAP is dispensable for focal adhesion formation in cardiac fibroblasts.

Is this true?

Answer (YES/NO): NO